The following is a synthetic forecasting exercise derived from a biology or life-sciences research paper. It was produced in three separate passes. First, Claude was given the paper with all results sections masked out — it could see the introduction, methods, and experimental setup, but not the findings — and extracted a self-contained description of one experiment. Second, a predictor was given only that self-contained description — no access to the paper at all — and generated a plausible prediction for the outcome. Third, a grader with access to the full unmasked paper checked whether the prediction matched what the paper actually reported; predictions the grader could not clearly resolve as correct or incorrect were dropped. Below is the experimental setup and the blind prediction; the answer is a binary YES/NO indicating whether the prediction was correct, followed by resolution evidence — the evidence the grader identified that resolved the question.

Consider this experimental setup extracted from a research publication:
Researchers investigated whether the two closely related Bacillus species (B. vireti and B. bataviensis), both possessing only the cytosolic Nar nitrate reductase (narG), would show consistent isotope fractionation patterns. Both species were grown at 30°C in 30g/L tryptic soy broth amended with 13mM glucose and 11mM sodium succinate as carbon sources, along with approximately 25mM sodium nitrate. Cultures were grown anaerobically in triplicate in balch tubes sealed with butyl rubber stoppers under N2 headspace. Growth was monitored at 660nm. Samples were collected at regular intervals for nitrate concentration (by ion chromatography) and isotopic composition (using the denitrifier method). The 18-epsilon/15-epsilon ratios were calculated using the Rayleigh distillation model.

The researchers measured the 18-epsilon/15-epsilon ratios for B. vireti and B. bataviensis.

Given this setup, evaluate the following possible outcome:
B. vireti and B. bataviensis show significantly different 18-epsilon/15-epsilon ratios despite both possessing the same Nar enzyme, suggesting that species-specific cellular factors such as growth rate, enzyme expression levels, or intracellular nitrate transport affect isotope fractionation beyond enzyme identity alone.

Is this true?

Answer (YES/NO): NO